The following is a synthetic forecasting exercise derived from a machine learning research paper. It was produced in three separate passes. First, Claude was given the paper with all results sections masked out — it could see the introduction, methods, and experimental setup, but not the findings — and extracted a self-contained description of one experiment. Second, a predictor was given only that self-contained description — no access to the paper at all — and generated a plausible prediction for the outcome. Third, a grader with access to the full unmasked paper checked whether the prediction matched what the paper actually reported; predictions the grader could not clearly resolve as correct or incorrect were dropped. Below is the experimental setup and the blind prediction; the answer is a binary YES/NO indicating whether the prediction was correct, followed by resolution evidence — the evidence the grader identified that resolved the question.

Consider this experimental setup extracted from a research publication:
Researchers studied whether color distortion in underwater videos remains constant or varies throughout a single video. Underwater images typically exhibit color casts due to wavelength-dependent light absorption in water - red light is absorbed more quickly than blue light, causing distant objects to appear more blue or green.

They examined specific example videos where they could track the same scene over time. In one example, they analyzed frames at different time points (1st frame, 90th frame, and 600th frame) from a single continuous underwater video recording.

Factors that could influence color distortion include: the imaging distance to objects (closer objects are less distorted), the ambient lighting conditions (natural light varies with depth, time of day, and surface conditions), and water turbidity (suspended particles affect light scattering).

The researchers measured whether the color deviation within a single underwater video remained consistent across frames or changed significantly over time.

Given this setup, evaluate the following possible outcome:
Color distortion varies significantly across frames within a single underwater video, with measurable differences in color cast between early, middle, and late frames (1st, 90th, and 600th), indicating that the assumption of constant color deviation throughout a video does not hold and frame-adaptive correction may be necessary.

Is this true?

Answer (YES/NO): YES